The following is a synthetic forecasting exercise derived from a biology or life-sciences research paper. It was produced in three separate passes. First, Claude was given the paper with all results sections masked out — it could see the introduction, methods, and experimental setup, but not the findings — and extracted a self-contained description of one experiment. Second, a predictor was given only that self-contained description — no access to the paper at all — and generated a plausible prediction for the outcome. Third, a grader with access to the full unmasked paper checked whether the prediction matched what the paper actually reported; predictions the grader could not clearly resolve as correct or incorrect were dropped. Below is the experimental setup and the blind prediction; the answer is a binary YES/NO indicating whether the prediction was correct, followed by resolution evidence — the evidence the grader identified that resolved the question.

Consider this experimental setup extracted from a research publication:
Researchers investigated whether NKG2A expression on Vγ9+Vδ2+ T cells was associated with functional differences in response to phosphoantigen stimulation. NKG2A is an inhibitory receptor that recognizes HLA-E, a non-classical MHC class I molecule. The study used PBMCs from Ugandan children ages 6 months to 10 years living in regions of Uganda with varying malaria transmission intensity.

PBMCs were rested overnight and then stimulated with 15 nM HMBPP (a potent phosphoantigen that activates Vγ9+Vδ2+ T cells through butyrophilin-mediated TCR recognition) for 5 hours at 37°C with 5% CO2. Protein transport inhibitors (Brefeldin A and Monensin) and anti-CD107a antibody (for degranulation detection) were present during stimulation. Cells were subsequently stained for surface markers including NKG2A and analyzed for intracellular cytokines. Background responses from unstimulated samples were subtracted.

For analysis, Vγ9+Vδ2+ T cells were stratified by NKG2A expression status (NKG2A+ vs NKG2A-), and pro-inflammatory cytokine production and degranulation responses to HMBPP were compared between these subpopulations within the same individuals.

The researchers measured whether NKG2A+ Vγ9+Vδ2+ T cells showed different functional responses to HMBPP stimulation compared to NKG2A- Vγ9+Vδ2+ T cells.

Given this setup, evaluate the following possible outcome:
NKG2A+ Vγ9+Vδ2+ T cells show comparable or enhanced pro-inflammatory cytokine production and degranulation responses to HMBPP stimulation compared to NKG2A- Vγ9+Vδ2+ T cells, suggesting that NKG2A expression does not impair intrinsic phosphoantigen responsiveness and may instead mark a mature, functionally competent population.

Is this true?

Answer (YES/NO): YES